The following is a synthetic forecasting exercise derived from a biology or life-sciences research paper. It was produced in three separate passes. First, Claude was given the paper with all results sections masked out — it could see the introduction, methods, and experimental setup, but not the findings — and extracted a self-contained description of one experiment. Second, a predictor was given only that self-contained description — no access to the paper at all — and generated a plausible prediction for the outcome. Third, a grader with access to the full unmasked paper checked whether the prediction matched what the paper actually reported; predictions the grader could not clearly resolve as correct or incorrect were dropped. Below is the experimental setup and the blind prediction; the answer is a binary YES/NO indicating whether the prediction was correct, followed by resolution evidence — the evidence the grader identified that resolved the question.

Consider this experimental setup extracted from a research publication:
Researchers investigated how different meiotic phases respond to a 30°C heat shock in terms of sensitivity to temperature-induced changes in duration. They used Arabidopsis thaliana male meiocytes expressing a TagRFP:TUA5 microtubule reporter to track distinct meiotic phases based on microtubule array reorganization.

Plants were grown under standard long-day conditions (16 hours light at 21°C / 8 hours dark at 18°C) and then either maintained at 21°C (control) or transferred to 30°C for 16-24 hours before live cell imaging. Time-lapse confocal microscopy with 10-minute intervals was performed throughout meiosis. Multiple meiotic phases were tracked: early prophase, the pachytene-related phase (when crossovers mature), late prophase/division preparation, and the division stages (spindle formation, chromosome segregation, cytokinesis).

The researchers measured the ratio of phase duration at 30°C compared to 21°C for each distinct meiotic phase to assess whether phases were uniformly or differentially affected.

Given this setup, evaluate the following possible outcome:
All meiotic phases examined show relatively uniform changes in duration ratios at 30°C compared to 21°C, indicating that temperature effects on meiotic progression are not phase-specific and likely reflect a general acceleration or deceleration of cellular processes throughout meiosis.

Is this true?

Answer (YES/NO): NO